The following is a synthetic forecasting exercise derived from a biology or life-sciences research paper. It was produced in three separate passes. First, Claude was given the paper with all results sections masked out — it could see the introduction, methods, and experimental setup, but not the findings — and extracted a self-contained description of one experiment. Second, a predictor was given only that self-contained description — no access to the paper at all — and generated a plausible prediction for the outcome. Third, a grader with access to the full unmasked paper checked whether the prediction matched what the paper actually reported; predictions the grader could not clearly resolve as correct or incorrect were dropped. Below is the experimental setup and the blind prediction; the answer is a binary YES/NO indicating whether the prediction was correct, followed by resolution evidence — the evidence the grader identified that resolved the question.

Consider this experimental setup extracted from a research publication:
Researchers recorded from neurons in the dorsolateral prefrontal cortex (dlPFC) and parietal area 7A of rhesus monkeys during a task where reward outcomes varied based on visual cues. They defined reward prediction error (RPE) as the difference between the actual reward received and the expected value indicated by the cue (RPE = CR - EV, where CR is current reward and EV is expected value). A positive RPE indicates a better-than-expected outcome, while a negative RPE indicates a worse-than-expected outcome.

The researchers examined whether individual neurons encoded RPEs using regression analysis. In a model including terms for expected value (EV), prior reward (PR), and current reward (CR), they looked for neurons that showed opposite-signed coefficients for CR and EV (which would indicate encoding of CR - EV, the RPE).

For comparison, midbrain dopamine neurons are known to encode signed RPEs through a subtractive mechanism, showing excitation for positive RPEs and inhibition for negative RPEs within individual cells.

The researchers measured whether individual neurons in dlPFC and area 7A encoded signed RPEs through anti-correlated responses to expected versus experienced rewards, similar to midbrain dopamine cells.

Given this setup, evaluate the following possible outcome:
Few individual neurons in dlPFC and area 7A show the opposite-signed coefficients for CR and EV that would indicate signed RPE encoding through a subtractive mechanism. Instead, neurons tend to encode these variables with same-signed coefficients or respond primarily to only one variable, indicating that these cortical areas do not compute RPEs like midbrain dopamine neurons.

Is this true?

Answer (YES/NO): YES